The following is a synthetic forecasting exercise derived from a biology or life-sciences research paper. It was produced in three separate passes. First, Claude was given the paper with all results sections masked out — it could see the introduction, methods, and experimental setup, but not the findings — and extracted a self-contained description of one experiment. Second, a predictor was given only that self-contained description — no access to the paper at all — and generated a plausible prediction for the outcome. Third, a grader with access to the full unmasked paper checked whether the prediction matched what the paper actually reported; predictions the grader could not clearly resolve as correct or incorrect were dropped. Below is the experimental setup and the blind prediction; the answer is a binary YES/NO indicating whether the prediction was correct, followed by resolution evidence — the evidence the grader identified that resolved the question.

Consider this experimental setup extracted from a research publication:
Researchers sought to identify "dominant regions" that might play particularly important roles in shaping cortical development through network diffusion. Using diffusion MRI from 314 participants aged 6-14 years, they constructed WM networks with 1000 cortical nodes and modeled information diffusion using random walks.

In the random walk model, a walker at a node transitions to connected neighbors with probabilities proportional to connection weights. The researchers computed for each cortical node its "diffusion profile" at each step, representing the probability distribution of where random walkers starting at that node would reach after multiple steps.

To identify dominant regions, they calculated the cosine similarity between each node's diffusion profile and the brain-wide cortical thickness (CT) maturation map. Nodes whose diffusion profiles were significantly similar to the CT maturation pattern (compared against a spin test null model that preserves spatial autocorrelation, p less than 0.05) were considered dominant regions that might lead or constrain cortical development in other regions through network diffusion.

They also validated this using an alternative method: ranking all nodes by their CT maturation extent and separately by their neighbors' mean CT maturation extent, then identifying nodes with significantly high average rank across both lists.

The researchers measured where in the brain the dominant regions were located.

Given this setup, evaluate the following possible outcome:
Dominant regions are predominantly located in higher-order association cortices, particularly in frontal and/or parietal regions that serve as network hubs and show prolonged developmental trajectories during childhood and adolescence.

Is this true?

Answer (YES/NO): YES